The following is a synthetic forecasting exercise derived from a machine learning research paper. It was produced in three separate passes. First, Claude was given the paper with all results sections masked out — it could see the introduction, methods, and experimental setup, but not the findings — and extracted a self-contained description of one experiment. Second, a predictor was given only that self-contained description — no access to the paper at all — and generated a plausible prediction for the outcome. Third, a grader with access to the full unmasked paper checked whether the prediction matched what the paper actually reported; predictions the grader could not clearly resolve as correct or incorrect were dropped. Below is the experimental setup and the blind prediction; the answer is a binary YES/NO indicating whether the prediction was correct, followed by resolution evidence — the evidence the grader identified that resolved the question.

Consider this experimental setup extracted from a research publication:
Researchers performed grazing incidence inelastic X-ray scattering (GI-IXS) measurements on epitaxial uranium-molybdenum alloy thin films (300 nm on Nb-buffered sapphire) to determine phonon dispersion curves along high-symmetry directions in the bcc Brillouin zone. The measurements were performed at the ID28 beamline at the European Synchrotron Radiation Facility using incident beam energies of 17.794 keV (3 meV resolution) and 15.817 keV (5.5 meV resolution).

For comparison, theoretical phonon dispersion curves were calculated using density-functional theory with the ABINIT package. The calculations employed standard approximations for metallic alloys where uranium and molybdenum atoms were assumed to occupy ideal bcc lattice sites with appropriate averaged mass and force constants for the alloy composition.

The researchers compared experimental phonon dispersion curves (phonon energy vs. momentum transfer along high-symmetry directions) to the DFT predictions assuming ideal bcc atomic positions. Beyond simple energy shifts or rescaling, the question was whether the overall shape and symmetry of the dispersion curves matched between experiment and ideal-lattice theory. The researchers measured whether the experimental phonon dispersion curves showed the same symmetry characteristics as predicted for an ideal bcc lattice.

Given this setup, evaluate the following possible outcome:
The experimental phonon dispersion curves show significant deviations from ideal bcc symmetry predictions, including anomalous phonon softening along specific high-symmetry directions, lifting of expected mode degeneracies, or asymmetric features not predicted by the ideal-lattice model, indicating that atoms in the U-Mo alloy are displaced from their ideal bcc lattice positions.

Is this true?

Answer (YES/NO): YES